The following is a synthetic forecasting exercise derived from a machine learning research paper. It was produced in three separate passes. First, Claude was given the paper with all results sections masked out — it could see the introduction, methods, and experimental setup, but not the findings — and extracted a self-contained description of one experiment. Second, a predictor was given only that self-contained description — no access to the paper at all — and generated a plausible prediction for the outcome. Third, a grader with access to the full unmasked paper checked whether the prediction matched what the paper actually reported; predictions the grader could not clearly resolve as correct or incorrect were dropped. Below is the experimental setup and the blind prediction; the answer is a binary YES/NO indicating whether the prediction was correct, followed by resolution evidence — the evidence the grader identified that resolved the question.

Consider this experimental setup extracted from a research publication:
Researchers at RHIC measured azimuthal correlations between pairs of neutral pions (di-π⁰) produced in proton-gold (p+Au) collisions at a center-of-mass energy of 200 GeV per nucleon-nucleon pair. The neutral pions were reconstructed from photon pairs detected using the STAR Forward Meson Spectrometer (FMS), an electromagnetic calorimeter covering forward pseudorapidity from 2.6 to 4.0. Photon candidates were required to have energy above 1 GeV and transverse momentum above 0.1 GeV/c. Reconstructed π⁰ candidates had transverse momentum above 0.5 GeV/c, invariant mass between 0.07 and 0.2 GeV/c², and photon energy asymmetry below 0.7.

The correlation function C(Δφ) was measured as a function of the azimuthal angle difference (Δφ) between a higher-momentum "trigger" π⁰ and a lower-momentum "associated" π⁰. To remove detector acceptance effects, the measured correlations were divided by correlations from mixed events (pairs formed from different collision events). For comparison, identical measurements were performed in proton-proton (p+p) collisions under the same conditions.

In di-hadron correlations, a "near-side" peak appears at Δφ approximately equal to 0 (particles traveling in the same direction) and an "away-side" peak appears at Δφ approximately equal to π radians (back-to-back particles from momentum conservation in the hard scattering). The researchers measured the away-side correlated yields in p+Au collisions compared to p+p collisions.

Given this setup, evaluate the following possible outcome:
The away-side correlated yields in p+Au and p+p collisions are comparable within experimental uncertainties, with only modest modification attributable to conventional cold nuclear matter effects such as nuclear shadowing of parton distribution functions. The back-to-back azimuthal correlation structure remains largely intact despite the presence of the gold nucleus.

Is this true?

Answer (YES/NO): NO